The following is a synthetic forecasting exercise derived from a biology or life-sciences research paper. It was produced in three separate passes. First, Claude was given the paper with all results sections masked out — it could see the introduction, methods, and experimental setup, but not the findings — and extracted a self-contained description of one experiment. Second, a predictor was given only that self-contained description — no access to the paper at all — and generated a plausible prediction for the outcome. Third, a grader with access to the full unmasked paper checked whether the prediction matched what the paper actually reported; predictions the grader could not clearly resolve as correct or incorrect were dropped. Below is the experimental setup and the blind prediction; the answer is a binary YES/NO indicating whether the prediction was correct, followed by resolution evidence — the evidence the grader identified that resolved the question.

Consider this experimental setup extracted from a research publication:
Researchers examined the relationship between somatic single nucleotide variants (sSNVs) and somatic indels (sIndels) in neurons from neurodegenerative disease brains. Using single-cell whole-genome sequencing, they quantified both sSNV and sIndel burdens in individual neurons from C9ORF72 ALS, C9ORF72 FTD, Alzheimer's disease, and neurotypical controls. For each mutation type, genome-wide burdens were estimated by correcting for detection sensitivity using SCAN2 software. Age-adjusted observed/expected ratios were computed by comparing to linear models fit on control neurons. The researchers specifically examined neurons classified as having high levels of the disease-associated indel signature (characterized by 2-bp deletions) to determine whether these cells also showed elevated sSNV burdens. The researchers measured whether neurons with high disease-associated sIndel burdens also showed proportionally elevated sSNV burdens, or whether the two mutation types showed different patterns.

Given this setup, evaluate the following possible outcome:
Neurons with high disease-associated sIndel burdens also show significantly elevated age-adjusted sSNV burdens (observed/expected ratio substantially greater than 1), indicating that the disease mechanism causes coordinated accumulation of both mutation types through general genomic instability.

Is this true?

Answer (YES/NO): NO